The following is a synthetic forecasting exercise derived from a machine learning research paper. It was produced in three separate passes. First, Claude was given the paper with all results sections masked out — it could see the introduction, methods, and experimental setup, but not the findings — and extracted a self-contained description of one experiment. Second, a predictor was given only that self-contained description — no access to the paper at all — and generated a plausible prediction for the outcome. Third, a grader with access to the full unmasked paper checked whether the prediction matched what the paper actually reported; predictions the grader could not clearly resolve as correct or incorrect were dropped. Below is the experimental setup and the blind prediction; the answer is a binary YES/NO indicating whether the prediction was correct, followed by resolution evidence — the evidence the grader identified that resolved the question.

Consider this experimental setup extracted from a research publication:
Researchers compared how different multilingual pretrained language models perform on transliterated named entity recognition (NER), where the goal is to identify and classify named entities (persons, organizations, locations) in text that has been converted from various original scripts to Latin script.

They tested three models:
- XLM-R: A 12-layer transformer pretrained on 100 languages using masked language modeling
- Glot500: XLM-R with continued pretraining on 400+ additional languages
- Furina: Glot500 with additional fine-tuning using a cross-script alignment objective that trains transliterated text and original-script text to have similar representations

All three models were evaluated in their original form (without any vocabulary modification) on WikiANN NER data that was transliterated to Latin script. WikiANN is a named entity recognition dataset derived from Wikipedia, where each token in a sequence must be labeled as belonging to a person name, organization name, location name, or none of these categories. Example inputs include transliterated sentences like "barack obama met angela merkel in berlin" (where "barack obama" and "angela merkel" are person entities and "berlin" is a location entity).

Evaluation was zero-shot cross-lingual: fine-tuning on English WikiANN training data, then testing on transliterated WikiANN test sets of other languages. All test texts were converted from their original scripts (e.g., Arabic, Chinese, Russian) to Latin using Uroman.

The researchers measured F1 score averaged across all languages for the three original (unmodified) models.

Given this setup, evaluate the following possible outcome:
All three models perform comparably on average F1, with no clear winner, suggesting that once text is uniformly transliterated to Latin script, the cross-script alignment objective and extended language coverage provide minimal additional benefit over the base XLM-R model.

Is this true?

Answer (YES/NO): NO